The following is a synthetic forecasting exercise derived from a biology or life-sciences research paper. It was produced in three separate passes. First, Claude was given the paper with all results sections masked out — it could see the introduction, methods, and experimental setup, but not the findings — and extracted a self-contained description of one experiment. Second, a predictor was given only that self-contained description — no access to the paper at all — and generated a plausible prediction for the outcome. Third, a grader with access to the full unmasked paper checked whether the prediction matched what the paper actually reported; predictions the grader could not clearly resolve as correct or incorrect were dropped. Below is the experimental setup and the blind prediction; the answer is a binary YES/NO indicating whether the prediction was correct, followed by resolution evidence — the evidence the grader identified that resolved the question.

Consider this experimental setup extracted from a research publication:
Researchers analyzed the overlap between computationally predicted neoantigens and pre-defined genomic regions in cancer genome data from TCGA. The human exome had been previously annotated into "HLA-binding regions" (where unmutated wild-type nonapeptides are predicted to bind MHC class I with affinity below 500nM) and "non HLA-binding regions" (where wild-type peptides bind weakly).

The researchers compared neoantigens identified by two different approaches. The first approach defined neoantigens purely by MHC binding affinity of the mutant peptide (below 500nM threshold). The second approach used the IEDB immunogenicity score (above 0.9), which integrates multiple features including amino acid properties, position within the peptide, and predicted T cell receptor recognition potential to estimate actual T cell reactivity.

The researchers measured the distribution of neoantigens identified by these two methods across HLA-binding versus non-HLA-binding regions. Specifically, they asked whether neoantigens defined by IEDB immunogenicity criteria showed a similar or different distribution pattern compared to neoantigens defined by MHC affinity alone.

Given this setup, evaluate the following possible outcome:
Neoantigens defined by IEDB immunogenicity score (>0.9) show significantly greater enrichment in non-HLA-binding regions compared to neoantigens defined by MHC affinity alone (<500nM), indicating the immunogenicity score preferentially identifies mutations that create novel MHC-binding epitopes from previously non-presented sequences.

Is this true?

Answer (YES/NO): YES